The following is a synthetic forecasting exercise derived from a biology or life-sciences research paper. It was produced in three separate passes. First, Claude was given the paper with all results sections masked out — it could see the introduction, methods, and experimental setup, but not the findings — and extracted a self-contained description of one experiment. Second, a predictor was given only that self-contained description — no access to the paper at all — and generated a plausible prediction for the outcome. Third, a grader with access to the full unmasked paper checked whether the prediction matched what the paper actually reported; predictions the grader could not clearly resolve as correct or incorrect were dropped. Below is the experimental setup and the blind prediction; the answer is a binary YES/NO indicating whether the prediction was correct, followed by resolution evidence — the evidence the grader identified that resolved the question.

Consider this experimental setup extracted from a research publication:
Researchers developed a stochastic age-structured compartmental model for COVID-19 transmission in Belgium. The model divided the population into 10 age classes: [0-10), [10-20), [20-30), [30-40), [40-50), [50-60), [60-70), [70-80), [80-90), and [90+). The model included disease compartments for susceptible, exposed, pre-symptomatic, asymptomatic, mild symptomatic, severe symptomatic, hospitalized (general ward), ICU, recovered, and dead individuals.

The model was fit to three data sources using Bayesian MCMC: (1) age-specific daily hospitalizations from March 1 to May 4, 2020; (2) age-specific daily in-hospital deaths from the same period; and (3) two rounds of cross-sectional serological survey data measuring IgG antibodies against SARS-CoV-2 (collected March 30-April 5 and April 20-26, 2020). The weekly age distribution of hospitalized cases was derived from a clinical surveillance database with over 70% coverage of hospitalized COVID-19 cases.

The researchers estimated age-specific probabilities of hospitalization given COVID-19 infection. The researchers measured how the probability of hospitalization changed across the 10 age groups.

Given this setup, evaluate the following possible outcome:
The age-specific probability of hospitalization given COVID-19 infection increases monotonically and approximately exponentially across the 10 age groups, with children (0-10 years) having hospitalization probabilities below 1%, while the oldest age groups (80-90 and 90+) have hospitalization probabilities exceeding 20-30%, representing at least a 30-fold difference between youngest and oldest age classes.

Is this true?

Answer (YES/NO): NO